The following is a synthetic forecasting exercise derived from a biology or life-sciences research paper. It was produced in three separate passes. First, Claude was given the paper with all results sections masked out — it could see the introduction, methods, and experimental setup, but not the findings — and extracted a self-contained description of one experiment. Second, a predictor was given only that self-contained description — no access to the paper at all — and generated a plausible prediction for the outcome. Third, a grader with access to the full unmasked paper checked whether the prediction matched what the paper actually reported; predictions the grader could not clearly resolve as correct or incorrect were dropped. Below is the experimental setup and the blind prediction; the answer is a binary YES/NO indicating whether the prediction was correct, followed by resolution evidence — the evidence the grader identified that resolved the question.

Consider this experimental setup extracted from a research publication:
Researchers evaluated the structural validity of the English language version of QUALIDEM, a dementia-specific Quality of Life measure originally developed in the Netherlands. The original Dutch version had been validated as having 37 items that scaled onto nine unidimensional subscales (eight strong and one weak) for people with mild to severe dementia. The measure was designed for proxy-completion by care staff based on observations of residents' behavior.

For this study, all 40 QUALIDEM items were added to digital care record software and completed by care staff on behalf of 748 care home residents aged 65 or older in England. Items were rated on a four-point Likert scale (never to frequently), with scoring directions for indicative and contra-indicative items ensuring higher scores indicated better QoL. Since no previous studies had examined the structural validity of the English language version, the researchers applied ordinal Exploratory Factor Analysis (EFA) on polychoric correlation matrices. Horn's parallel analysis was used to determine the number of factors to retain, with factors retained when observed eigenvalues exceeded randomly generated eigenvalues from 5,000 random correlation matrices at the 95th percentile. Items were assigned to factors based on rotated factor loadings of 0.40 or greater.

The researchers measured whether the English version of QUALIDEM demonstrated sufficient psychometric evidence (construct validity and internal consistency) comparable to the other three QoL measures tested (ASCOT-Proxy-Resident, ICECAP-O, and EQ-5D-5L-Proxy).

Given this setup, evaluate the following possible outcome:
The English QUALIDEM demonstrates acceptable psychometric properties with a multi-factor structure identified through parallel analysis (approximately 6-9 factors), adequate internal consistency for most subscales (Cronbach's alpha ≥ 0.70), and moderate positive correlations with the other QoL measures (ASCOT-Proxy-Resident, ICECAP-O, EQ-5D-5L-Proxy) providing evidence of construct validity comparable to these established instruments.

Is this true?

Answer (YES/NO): NO